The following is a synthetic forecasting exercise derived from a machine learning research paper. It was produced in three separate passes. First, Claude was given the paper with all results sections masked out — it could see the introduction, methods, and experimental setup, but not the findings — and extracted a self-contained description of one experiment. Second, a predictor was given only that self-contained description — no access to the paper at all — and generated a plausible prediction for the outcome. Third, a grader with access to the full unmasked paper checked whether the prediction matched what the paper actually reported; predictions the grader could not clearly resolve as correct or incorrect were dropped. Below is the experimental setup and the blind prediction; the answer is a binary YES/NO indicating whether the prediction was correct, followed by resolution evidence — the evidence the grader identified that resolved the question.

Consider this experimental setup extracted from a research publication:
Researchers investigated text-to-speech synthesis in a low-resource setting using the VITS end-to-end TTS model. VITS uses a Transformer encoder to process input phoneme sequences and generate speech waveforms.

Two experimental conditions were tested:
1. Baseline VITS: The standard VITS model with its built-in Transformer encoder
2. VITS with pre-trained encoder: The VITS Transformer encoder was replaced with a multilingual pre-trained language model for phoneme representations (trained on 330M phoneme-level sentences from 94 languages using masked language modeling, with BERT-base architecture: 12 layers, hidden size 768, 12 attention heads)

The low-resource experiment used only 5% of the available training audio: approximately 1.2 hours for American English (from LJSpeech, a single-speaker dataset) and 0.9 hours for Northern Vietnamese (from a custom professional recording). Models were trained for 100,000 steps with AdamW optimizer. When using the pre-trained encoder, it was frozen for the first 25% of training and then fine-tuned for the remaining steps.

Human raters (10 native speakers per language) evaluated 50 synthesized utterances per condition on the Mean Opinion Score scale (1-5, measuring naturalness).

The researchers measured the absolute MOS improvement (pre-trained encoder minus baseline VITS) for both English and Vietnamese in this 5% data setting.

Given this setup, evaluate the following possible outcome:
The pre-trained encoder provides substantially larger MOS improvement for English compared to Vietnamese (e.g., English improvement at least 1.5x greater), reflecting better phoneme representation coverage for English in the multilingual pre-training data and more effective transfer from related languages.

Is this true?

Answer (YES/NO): NO